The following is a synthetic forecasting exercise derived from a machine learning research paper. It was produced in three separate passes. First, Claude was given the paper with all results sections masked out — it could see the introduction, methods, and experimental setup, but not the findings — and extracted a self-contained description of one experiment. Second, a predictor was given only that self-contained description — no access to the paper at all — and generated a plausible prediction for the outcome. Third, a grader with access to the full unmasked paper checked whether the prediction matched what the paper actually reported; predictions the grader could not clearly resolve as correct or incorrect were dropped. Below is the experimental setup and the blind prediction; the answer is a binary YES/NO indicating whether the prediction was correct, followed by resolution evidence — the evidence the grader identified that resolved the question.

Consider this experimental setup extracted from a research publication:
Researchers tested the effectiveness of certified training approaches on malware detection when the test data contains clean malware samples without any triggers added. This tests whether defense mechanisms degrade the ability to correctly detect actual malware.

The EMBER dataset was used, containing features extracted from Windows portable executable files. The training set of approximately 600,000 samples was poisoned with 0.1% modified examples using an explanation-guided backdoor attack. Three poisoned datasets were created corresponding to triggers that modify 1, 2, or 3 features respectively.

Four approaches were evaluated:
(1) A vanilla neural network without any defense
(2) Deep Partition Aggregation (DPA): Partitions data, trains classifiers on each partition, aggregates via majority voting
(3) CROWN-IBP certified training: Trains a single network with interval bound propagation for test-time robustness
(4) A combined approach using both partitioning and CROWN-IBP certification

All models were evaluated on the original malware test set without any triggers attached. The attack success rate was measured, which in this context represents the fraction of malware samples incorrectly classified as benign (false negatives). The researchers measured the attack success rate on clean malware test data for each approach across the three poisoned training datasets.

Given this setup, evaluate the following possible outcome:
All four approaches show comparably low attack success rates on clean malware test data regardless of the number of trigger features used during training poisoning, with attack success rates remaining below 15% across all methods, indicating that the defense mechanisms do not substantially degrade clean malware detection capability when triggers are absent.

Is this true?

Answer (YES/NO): NO